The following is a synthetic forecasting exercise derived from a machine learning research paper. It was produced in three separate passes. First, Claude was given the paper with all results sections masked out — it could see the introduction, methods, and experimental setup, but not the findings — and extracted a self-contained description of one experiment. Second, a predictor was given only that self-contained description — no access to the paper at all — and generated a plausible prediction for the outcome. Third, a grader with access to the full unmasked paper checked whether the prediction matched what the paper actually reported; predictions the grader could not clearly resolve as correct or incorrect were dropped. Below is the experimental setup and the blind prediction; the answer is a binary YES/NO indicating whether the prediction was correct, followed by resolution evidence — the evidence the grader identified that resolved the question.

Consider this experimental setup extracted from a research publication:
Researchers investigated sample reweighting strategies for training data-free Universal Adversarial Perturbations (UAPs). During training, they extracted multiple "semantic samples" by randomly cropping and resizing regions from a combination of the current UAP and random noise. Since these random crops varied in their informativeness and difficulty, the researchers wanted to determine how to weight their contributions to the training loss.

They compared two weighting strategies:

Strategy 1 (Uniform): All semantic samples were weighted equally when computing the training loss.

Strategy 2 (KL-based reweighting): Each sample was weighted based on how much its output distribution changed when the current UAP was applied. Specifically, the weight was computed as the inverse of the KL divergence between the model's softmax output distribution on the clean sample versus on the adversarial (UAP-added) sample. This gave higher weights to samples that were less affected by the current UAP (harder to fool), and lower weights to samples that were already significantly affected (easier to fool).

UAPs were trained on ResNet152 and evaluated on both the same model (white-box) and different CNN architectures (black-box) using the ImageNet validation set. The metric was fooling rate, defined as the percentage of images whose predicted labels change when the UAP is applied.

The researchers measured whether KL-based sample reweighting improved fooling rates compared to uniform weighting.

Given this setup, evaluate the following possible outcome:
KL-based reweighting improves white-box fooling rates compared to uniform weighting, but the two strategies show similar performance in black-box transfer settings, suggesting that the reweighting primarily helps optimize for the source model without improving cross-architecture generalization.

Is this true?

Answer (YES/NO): NO